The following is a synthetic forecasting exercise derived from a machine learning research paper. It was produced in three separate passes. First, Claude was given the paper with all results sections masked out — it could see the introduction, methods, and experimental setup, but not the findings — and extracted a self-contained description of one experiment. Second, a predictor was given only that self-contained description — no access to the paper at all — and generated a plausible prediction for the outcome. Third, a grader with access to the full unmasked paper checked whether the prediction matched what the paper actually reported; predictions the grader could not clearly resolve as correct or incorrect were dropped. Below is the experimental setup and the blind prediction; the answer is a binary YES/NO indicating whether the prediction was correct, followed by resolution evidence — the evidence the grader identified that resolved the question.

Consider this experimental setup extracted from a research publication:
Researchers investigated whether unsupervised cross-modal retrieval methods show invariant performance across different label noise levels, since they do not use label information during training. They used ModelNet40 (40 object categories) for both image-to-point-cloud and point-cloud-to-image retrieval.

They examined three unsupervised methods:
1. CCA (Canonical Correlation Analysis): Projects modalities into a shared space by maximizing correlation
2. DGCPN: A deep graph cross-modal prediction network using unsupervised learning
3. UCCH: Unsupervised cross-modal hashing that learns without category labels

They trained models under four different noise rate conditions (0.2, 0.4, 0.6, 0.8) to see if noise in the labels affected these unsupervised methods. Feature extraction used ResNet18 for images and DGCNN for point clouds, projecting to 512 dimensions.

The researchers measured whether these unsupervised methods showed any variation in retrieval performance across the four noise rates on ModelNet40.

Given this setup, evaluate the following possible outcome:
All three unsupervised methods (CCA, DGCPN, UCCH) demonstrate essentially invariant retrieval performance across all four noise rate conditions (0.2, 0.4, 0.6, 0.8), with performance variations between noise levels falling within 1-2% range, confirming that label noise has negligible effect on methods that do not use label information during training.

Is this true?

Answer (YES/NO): YES